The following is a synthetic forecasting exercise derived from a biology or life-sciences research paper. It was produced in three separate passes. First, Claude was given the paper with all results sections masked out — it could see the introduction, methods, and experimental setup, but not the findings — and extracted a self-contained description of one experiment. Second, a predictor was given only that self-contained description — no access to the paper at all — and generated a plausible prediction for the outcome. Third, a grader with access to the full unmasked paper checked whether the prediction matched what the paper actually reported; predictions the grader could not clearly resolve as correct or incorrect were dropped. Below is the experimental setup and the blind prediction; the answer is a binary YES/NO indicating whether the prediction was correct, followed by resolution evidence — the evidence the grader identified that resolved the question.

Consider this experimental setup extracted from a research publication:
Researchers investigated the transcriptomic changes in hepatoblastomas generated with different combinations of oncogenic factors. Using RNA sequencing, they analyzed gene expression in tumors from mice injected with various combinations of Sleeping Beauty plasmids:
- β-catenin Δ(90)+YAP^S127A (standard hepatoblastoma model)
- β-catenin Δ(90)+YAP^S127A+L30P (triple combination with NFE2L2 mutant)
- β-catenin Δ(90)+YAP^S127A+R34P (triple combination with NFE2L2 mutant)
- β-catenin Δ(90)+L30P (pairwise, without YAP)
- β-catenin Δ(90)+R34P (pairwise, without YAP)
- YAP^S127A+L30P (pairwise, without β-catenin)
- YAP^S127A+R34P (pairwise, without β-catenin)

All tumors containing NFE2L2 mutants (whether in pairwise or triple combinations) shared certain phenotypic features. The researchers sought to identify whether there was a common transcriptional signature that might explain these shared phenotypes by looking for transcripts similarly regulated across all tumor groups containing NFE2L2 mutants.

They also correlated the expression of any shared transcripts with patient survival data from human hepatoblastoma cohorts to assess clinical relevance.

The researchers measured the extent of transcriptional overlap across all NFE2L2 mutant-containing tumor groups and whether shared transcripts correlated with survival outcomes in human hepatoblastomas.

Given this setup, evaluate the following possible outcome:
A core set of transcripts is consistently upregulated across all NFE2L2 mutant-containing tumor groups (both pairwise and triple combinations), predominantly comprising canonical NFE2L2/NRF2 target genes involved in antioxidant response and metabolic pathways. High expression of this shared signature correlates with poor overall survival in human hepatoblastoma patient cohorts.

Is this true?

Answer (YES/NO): NO